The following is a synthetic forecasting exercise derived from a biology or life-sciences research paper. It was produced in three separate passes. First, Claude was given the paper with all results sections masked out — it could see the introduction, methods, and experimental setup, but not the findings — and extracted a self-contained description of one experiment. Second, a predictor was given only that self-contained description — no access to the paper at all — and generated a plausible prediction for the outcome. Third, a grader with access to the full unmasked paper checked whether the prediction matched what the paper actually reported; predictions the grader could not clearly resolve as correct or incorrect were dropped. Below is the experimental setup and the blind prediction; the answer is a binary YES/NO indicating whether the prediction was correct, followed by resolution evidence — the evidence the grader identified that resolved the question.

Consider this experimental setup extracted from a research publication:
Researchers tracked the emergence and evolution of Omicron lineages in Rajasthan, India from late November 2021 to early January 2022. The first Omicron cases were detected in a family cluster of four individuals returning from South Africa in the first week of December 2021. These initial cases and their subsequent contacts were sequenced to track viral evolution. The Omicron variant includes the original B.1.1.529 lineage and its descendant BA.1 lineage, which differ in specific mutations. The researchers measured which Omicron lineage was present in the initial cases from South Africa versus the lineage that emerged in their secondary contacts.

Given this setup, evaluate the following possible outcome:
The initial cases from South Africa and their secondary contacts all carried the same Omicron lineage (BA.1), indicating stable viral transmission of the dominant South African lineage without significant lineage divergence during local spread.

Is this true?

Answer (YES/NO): NO